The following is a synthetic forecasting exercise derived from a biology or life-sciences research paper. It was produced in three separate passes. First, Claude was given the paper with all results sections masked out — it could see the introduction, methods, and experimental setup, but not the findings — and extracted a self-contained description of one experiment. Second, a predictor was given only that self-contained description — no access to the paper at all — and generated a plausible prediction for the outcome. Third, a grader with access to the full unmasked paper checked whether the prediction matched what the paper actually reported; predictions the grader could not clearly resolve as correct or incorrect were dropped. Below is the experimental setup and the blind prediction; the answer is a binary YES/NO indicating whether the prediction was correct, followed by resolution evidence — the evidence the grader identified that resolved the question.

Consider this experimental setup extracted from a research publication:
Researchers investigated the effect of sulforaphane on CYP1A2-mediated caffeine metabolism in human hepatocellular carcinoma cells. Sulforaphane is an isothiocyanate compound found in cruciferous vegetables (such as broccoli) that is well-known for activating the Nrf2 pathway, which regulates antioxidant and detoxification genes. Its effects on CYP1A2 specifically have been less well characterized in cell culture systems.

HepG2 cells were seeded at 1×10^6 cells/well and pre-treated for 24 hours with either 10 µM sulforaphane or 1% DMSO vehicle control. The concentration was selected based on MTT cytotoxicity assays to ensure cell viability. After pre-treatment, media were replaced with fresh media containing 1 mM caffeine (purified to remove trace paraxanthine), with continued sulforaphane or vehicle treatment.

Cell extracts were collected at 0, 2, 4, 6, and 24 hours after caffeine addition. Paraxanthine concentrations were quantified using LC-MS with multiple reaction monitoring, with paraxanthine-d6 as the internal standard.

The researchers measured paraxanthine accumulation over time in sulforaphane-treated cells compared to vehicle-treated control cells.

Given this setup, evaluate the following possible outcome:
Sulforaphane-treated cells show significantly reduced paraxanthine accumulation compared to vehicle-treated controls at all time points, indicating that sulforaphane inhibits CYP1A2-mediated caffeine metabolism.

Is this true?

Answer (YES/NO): NO